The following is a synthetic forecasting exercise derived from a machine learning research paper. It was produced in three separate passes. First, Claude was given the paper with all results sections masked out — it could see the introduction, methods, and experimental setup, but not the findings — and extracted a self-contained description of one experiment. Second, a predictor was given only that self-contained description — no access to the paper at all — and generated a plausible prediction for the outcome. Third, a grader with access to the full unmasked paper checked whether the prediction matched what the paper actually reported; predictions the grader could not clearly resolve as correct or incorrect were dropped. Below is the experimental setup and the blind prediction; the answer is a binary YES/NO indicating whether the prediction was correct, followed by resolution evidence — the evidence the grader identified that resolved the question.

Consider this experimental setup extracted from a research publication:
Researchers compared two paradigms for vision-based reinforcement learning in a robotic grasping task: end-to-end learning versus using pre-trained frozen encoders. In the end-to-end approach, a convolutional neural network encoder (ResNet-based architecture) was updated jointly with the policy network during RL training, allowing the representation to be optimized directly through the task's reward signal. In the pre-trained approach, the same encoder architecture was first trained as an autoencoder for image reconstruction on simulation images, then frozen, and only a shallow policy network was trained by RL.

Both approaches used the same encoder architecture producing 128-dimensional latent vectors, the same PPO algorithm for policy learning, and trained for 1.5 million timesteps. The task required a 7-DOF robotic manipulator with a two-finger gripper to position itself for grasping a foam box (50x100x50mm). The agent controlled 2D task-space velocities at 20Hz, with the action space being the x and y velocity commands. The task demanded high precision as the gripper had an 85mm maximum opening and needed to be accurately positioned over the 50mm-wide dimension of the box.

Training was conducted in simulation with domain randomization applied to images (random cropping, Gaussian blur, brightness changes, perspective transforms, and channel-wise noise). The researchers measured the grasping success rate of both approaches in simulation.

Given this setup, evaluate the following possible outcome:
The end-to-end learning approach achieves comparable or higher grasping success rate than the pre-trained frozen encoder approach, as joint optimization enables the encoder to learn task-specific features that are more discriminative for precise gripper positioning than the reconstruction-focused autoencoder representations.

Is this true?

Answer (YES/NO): NO